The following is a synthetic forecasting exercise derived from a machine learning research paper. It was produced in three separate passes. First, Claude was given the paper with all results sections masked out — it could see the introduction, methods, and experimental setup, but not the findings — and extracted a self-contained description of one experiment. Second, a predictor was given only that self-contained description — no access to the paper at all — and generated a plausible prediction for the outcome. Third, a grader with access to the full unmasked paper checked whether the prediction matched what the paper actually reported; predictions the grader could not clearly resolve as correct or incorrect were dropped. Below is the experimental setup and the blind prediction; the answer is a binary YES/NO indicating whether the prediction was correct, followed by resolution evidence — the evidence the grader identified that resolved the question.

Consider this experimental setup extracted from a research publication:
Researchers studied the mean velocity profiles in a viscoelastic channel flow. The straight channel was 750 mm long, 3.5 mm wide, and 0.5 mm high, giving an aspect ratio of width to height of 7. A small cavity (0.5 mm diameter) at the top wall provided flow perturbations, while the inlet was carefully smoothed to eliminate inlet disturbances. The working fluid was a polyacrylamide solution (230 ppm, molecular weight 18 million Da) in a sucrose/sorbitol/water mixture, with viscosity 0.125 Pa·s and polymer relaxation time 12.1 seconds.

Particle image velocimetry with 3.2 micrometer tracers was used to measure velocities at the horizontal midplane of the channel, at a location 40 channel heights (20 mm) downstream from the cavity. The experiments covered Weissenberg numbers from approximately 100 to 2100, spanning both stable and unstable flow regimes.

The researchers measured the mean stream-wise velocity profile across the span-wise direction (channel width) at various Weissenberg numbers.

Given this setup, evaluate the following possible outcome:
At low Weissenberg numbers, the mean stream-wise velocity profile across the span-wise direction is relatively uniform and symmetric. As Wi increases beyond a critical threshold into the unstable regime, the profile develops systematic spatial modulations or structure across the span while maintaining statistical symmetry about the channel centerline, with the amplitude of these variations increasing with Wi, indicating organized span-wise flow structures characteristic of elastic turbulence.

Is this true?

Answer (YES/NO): YES